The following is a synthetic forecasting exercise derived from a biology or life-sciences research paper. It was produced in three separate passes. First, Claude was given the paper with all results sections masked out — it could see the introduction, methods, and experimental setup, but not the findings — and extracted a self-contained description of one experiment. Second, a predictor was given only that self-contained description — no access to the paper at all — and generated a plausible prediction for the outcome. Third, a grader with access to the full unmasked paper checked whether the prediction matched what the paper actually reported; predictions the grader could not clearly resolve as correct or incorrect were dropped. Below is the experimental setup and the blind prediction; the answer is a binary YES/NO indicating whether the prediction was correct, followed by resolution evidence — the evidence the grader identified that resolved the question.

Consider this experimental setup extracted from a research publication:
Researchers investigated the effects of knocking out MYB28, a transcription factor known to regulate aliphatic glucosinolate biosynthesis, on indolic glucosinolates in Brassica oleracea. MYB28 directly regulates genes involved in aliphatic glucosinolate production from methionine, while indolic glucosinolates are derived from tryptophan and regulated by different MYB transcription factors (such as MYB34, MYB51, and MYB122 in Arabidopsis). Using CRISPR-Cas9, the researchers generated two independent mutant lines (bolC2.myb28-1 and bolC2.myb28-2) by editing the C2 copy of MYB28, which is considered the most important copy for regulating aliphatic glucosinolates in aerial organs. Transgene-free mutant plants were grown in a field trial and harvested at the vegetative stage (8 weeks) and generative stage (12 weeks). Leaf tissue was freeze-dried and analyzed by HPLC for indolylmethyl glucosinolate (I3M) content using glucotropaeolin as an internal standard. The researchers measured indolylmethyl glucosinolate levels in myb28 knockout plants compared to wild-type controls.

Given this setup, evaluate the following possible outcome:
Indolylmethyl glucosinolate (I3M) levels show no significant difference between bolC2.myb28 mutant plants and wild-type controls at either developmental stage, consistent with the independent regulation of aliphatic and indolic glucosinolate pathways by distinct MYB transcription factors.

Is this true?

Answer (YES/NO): NO